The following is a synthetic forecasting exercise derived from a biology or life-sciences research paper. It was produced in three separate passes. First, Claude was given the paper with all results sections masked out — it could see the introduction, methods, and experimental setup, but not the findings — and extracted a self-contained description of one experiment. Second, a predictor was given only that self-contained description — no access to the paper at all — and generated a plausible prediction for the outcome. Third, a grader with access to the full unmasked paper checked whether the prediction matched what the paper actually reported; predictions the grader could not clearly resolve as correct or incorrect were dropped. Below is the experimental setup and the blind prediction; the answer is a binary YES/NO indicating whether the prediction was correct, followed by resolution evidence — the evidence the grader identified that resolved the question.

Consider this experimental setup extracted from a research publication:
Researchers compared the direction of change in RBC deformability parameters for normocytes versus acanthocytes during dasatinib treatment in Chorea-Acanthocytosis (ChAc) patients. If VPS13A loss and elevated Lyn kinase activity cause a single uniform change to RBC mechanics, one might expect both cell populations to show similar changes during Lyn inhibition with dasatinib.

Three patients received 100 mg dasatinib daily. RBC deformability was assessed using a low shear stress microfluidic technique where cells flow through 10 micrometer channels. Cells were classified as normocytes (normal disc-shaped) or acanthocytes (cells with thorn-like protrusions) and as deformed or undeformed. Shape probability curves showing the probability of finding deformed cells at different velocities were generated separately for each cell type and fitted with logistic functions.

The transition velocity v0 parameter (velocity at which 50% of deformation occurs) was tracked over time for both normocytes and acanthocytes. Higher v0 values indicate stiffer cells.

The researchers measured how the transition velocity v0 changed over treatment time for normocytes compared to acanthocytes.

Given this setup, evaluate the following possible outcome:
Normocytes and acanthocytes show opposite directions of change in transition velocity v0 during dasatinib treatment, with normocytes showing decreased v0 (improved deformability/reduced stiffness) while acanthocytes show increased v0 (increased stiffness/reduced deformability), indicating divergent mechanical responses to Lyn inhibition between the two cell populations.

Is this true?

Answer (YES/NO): NO